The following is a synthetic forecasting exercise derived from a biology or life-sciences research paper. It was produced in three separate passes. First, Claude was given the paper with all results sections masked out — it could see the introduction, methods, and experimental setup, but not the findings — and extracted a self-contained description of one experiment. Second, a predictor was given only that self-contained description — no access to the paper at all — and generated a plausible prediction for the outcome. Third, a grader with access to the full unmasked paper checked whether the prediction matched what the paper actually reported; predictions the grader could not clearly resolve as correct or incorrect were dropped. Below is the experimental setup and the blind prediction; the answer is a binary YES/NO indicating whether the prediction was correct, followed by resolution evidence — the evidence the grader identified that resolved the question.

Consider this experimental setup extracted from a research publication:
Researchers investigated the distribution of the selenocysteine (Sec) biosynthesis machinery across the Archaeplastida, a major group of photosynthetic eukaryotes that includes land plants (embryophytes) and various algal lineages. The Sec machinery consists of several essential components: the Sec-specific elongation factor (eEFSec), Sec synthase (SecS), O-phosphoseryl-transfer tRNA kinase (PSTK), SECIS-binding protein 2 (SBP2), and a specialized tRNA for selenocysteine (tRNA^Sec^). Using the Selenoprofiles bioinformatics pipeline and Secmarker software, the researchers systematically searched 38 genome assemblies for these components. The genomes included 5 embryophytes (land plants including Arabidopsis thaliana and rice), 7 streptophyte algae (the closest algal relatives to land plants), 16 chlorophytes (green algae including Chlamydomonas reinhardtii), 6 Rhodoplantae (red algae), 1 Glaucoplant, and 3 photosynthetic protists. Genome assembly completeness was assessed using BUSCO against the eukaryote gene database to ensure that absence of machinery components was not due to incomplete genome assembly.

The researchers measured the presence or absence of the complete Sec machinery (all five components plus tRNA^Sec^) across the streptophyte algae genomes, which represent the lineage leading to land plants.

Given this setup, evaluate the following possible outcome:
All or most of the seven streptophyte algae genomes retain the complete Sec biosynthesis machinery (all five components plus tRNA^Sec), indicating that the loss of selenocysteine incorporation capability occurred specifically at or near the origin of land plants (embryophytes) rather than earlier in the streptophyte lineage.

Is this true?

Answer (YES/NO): YES